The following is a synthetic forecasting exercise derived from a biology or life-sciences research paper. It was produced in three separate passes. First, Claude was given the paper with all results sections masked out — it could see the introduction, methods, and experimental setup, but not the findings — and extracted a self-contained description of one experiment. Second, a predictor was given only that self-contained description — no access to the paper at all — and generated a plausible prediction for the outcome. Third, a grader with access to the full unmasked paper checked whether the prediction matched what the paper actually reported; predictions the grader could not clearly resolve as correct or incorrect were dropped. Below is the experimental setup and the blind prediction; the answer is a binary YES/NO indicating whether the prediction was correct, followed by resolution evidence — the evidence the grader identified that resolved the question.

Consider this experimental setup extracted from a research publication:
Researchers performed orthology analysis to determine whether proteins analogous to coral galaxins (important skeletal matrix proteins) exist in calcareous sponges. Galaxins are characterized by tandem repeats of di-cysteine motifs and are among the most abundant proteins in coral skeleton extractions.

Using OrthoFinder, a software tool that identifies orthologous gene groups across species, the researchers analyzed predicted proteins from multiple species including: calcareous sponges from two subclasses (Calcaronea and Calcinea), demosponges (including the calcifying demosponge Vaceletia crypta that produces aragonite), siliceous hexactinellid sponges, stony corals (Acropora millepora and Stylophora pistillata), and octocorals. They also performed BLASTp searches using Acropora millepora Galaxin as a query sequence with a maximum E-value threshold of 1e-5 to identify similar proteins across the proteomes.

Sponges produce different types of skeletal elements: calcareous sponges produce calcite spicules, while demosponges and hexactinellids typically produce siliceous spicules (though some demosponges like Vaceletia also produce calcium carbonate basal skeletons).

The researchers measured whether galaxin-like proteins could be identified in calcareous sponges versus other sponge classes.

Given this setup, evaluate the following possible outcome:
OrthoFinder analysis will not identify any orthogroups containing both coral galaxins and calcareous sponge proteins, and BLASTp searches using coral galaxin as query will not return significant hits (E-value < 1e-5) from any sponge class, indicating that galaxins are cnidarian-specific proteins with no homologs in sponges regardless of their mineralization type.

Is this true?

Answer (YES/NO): NO